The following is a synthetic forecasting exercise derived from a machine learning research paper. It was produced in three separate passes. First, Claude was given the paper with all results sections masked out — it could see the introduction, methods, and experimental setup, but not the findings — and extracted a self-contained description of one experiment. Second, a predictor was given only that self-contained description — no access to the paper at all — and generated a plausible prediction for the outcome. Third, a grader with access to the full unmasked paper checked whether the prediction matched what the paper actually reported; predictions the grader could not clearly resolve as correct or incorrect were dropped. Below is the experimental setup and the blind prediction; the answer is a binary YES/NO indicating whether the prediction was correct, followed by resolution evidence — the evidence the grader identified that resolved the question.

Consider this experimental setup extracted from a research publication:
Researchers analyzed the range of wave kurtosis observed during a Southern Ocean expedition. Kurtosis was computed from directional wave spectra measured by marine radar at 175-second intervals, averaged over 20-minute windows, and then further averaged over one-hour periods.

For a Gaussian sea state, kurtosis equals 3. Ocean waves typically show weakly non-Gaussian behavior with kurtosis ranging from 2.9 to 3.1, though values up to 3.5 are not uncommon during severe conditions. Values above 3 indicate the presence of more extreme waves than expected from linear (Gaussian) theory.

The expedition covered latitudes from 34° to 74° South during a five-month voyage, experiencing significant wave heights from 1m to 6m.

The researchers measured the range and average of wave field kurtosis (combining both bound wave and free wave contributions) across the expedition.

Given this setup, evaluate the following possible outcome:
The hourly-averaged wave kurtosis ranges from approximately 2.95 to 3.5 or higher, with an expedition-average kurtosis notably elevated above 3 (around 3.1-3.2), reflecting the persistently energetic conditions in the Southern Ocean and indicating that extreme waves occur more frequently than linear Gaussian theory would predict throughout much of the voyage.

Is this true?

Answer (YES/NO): NO